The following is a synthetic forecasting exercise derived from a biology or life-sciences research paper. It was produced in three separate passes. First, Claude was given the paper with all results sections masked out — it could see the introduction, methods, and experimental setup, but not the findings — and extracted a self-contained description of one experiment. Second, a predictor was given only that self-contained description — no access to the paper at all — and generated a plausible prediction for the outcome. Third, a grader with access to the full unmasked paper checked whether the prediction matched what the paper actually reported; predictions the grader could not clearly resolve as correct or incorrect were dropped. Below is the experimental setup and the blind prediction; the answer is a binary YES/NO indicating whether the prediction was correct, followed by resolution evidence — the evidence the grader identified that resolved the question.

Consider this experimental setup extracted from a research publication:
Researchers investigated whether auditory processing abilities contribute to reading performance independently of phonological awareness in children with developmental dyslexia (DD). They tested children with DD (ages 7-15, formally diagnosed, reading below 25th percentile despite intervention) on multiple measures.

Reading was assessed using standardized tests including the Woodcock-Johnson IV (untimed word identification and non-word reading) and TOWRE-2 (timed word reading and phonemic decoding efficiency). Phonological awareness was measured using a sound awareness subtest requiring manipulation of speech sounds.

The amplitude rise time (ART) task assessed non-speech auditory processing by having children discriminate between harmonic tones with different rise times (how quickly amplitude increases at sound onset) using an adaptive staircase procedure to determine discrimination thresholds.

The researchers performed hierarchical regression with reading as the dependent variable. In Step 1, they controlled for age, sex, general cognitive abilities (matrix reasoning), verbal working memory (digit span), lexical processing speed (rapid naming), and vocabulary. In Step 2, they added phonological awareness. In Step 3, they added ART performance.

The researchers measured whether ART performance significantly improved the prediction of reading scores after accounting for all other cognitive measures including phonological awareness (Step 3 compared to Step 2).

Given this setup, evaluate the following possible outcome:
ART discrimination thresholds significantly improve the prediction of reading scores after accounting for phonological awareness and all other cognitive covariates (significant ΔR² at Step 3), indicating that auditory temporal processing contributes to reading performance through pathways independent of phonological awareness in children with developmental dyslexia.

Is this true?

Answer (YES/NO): YES